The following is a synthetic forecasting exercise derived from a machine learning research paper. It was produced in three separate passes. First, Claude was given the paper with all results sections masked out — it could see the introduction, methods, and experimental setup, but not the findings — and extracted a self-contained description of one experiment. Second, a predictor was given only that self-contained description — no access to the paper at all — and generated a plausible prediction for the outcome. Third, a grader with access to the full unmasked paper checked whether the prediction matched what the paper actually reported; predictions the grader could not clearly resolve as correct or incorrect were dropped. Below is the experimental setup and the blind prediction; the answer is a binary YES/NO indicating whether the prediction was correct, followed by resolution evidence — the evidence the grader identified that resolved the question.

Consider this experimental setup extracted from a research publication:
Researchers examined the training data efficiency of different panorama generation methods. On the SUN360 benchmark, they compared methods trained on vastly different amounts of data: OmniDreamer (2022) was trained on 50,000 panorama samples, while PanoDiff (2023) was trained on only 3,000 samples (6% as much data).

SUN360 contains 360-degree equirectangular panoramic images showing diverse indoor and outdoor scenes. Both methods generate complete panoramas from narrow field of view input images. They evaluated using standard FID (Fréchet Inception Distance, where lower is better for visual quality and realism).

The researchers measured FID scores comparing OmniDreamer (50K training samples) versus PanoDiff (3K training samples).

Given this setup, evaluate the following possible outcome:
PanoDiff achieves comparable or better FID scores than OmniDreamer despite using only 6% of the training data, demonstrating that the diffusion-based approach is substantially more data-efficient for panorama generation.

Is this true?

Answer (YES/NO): YES